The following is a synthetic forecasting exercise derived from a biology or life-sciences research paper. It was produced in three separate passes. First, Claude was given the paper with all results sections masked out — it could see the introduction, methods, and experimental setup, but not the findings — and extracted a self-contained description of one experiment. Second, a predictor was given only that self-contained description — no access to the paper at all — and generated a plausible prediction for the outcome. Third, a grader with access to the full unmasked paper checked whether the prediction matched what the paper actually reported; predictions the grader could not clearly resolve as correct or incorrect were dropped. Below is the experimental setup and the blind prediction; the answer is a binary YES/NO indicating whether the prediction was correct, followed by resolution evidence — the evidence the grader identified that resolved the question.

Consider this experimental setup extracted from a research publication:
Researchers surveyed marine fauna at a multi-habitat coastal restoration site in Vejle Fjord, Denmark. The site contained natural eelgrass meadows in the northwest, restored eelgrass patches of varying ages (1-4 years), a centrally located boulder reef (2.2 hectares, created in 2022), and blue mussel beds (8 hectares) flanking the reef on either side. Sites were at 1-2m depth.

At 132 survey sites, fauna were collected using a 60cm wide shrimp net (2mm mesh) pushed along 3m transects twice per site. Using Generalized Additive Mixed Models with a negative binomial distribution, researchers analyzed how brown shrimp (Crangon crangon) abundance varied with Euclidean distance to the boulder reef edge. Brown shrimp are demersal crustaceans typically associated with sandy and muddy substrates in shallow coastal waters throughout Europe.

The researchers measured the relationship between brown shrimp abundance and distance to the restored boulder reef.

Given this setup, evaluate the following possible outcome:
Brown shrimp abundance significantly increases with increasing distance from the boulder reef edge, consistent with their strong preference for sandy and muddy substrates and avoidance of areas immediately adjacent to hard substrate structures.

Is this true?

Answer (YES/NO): YES